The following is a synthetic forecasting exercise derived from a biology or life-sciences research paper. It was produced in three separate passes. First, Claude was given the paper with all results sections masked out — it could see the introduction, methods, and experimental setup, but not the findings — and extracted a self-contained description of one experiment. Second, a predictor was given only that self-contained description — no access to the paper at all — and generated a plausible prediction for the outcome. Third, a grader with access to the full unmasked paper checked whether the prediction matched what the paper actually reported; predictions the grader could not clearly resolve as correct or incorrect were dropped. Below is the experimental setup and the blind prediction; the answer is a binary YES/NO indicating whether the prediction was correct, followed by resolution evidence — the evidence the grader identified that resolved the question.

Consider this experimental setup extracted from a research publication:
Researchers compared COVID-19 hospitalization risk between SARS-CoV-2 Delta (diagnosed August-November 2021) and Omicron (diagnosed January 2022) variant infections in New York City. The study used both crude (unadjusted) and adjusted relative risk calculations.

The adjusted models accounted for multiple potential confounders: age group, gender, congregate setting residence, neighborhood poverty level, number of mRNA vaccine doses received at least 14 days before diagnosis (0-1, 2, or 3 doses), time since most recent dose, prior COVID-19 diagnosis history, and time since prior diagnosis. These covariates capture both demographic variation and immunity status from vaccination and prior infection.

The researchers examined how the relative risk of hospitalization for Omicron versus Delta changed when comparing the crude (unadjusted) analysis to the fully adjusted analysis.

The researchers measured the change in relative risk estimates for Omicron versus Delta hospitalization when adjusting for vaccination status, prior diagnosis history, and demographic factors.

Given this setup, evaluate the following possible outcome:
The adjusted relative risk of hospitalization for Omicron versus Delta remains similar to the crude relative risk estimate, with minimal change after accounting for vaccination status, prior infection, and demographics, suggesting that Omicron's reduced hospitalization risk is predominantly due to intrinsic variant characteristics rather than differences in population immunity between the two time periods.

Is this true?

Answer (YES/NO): NO